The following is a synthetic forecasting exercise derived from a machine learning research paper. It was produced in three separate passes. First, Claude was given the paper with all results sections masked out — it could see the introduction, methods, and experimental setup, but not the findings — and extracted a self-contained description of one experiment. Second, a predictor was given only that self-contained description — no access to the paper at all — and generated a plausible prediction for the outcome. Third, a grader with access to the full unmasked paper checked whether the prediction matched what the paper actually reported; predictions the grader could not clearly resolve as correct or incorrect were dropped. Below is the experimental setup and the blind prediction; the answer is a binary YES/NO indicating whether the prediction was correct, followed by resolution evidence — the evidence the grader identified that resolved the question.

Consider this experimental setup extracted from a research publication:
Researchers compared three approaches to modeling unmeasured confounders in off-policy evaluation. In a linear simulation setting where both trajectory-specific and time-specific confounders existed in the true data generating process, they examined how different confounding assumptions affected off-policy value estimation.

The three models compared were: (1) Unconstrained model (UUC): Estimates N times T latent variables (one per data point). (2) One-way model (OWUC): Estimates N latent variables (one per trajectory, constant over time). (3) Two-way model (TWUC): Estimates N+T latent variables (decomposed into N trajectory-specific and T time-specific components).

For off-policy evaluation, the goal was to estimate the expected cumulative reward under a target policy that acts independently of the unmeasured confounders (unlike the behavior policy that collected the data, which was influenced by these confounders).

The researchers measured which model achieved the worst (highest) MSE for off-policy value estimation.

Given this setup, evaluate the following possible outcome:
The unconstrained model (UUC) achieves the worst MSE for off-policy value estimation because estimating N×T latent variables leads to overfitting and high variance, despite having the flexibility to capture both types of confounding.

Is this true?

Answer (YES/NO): NO